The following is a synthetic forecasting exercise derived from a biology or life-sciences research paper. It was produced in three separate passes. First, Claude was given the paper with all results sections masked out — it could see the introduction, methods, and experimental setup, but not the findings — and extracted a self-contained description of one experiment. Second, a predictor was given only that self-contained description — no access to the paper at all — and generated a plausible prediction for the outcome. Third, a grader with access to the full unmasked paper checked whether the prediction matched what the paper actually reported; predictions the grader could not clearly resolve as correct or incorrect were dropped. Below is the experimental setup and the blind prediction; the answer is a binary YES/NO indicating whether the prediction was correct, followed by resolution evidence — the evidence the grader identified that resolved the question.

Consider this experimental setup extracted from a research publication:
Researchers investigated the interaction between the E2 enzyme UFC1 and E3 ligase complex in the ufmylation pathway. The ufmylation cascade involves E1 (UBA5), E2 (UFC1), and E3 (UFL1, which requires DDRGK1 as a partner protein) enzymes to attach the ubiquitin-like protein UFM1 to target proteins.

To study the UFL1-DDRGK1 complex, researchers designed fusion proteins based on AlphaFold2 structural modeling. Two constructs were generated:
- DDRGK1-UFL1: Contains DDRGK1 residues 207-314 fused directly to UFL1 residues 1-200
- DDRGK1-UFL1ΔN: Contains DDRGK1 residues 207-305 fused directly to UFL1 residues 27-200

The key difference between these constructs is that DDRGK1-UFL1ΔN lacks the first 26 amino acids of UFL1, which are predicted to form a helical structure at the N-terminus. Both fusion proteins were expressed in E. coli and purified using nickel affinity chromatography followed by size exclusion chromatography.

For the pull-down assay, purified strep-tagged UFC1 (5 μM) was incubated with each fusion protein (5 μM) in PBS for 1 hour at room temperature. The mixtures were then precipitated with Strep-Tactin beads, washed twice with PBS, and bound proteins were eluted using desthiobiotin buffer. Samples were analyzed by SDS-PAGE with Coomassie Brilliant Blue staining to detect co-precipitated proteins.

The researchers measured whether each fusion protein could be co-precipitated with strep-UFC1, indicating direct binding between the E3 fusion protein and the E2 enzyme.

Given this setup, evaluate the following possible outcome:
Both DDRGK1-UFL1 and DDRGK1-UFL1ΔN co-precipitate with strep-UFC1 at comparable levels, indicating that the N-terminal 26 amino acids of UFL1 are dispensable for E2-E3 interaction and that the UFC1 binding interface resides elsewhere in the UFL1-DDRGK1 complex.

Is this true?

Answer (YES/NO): NO